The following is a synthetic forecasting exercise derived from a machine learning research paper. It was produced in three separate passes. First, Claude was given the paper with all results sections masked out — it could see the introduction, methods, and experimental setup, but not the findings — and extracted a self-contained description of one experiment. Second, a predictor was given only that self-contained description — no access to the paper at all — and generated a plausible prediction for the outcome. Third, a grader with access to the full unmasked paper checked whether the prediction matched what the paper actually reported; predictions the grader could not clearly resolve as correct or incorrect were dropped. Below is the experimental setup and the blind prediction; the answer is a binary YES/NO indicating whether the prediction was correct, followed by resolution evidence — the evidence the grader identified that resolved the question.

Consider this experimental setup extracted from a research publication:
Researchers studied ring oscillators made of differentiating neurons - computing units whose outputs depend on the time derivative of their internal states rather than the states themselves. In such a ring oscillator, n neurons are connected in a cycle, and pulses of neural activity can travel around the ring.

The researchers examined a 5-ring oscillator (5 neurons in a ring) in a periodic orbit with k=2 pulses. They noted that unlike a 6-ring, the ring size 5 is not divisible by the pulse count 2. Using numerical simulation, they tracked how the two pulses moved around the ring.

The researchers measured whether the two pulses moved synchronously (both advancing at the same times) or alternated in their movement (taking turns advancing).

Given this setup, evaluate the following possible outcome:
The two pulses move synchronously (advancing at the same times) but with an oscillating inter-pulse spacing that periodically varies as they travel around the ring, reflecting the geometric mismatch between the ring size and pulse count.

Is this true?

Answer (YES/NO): NO